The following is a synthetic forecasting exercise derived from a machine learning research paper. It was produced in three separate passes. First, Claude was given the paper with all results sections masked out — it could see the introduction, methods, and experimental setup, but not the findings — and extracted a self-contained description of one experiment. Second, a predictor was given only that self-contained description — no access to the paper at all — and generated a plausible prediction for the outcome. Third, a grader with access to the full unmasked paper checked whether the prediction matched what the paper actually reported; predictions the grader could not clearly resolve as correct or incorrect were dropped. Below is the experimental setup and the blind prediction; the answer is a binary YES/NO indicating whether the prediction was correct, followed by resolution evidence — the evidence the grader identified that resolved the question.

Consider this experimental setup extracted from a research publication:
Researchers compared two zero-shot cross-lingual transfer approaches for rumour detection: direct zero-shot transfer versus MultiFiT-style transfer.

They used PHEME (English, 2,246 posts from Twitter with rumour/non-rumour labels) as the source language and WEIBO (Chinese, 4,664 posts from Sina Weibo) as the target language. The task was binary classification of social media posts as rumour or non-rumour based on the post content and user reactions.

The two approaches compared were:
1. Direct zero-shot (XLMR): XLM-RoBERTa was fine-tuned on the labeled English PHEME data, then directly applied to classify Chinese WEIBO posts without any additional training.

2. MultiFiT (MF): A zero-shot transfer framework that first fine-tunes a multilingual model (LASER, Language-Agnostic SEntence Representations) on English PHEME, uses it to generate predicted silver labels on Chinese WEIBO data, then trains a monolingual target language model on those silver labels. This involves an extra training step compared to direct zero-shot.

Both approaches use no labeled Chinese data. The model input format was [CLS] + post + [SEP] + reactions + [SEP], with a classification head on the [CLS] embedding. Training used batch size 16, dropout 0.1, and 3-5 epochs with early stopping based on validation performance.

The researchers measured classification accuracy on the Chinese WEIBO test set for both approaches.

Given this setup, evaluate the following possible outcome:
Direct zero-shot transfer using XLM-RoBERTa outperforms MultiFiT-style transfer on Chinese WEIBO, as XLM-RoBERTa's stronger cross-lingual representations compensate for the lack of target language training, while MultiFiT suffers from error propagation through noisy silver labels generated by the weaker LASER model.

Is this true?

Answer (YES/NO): YES